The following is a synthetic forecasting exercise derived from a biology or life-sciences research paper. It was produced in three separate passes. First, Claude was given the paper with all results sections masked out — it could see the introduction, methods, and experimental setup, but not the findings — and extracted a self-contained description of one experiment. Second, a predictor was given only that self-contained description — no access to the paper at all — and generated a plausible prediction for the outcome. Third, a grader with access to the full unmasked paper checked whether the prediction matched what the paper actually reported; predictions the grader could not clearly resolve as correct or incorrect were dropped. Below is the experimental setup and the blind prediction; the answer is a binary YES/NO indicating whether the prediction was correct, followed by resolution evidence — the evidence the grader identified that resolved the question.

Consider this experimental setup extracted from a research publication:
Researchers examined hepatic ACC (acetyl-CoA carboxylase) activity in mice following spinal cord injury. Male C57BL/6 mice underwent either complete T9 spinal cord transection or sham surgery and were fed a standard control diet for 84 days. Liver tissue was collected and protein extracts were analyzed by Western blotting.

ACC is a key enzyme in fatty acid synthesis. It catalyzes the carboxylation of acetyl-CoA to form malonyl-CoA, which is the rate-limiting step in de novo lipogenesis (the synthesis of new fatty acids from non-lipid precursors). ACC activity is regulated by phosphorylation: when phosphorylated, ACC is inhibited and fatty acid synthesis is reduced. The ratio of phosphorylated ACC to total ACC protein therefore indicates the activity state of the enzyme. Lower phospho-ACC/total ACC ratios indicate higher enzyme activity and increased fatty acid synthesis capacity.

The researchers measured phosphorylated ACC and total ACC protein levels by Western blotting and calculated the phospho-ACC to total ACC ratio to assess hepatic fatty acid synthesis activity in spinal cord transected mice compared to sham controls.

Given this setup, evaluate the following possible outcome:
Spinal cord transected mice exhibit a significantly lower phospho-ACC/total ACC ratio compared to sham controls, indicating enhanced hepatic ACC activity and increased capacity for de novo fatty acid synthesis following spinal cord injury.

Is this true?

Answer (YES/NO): YES